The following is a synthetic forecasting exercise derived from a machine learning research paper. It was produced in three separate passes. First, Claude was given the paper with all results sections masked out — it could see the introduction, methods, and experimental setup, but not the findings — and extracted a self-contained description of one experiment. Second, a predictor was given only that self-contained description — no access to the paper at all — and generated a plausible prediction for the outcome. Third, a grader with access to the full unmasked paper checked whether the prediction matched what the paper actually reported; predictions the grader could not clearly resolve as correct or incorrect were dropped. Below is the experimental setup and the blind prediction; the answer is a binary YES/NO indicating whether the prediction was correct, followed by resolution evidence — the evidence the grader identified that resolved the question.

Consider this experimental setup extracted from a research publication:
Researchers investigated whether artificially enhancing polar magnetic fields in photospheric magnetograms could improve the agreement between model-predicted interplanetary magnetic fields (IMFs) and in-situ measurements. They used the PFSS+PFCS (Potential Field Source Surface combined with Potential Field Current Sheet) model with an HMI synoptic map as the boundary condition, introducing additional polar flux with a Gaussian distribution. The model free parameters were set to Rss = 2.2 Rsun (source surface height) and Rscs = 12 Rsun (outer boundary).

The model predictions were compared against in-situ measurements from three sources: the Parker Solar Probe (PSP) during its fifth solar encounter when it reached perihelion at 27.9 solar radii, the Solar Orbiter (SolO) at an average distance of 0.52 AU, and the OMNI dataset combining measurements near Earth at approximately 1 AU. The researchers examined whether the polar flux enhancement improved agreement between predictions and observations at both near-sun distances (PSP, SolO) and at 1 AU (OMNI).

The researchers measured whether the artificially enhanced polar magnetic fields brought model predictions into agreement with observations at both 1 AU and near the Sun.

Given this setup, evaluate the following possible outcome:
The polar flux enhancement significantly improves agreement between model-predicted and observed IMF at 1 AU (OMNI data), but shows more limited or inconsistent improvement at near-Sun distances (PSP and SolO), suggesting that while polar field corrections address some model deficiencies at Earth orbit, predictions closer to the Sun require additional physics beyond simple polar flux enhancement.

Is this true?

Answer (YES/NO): YES